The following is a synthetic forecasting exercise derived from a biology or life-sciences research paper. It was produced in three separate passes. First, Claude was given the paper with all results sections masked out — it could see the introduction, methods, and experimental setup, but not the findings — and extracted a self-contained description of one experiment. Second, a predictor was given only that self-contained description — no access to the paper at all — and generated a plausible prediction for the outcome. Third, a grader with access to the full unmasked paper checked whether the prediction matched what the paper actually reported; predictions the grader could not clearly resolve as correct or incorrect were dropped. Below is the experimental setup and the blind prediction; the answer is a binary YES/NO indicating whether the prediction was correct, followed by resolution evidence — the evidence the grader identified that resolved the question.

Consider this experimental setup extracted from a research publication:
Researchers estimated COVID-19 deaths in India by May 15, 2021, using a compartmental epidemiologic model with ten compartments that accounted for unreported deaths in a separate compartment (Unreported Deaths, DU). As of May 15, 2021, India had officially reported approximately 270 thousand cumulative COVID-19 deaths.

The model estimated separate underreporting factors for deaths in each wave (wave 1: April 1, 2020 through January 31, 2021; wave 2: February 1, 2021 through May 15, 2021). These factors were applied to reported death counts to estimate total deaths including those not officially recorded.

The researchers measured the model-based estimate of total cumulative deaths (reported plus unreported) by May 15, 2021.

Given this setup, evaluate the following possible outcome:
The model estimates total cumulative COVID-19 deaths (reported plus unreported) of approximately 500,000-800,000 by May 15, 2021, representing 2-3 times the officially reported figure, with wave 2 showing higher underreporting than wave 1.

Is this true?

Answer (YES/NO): NO